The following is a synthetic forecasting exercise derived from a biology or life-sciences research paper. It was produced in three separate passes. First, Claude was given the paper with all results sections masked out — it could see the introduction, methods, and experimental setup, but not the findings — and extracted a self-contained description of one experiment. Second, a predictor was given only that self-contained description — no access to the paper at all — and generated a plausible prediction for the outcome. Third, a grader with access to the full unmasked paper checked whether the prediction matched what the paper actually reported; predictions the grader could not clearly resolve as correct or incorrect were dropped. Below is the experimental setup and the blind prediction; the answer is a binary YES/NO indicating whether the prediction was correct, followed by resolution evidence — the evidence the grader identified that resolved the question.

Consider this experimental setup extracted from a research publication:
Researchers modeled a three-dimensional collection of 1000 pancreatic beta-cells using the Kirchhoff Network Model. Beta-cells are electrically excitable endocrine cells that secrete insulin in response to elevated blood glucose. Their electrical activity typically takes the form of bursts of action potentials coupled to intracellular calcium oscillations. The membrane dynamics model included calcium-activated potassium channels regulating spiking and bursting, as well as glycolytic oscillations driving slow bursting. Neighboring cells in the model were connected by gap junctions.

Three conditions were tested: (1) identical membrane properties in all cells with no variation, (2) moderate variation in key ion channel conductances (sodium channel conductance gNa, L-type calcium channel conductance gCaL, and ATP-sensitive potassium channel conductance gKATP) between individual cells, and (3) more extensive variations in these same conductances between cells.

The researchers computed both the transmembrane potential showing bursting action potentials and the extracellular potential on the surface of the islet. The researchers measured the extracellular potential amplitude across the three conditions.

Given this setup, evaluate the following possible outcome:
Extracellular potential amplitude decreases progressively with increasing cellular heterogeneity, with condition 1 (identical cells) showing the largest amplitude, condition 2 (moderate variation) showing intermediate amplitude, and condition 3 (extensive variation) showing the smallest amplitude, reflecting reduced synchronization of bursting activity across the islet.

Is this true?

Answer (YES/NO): NO